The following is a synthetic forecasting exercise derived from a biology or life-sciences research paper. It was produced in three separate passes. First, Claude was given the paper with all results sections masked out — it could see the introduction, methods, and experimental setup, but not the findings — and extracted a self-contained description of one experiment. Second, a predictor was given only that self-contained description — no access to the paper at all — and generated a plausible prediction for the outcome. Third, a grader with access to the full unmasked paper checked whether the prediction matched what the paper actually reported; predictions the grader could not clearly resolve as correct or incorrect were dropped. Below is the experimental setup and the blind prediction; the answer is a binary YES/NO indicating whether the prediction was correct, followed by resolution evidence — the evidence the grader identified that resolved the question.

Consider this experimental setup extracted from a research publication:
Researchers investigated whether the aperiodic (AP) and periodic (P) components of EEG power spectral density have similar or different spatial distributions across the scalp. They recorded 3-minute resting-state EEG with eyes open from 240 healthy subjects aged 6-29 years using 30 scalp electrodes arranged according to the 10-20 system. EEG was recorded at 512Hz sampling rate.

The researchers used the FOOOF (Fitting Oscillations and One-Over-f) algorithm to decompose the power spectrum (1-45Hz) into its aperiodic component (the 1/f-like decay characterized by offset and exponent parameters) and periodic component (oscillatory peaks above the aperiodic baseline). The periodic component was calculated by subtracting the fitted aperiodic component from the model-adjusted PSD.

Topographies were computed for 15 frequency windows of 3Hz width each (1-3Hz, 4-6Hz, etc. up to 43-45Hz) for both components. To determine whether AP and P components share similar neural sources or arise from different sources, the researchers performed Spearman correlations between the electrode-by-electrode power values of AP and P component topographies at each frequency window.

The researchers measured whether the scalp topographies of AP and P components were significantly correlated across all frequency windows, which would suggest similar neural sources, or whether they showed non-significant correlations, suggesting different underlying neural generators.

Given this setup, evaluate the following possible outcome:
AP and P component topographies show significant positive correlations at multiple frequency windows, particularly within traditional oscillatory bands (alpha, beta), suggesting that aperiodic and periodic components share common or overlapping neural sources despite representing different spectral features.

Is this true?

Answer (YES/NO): NO